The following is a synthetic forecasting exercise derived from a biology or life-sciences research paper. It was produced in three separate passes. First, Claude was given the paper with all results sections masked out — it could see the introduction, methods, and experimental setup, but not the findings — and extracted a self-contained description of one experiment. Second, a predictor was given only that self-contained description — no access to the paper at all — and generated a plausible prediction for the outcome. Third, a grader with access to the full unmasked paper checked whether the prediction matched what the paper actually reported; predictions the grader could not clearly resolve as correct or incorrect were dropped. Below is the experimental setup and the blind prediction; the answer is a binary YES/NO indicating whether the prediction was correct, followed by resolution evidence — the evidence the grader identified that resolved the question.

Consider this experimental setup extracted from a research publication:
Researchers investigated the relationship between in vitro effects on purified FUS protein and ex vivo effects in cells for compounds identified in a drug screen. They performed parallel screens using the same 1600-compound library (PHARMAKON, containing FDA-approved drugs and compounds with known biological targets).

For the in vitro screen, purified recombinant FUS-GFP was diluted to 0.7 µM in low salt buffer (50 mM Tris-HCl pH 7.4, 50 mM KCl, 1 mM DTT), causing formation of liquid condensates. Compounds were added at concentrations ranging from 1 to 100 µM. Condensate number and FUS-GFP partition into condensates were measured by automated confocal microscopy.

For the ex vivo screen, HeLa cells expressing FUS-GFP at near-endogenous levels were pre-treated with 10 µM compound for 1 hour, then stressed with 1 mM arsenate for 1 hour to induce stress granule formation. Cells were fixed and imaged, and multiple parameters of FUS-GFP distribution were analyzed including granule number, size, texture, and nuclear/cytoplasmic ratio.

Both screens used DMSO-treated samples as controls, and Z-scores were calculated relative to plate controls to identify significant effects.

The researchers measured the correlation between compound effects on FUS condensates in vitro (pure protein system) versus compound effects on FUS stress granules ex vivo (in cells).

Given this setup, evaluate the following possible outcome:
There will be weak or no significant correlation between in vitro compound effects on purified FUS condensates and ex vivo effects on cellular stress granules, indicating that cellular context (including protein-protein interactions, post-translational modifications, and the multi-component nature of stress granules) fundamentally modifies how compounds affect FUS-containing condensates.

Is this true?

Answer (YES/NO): YES